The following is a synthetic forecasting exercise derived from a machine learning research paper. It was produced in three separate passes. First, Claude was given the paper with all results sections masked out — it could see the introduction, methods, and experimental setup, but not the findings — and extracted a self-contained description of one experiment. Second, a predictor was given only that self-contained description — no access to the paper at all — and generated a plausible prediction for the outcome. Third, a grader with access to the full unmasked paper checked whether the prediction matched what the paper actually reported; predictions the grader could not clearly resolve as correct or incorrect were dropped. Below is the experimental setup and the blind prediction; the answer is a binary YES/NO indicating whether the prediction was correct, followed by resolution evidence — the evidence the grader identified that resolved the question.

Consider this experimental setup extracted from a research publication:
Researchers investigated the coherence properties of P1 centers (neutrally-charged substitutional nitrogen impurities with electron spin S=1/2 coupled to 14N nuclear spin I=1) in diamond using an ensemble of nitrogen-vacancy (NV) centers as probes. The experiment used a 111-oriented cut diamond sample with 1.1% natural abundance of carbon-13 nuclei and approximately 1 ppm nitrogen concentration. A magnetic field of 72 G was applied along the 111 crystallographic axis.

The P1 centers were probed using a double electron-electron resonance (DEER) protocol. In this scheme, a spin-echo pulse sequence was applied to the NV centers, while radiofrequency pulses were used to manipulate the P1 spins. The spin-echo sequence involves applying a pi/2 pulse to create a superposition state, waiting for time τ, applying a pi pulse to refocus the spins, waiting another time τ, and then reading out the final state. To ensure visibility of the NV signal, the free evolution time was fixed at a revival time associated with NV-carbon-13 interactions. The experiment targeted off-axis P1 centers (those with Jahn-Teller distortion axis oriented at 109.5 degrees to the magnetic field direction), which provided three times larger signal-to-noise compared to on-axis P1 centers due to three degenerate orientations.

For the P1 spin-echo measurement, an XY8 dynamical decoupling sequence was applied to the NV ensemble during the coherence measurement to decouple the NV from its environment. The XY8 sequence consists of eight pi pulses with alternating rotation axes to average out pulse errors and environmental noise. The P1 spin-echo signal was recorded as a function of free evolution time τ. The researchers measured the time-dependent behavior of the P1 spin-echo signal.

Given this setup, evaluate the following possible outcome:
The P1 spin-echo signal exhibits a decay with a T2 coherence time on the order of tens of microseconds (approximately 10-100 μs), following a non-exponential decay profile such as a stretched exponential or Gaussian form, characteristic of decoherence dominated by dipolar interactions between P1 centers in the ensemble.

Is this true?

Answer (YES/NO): NO